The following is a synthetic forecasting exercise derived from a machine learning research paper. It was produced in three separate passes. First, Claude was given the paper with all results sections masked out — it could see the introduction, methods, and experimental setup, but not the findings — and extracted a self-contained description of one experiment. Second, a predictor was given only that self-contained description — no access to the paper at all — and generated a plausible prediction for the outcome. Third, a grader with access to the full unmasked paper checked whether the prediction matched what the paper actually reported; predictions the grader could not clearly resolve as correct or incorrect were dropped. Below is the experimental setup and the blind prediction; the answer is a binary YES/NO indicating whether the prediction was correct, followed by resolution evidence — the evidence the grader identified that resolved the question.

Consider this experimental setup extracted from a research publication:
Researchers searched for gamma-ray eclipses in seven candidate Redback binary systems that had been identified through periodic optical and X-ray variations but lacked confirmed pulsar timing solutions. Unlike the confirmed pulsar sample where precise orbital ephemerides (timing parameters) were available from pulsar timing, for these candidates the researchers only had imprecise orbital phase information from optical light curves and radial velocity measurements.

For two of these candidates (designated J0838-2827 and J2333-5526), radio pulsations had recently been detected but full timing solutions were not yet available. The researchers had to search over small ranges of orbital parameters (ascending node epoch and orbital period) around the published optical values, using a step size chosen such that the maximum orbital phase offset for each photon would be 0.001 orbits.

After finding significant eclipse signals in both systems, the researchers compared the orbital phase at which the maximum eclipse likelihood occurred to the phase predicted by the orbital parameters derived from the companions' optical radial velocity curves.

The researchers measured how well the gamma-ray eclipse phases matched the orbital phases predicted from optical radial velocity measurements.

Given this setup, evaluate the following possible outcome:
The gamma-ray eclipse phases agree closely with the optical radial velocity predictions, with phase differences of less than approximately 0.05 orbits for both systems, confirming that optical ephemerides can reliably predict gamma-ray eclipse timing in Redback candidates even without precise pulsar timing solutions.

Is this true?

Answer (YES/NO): NO